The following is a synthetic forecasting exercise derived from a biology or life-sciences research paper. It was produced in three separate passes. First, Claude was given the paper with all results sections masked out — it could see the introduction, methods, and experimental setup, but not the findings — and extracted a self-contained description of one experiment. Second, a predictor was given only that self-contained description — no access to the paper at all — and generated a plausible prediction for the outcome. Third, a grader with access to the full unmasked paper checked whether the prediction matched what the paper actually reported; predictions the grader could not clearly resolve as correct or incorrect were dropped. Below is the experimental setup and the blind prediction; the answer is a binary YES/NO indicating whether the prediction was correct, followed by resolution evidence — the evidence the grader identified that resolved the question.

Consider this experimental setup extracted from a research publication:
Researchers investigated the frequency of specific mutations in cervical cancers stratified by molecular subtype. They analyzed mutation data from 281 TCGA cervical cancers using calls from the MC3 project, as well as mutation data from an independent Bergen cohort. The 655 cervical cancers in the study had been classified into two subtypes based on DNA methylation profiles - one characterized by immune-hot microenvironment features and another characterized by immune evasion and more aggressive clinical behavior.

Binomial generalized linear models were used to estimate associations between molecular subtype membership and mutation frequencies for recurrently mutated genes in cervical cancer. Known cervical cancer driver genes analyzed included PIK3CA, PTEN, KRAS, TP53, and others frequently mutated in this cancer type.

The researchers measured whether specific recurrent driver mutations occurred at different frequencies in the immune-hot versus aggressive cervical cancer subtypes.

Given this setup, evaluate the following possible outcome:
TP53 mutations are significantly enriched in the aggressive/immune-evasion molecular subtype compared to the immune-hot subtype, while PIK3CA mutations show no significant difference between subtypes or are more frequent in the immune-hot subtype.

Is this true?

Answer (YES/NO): NO